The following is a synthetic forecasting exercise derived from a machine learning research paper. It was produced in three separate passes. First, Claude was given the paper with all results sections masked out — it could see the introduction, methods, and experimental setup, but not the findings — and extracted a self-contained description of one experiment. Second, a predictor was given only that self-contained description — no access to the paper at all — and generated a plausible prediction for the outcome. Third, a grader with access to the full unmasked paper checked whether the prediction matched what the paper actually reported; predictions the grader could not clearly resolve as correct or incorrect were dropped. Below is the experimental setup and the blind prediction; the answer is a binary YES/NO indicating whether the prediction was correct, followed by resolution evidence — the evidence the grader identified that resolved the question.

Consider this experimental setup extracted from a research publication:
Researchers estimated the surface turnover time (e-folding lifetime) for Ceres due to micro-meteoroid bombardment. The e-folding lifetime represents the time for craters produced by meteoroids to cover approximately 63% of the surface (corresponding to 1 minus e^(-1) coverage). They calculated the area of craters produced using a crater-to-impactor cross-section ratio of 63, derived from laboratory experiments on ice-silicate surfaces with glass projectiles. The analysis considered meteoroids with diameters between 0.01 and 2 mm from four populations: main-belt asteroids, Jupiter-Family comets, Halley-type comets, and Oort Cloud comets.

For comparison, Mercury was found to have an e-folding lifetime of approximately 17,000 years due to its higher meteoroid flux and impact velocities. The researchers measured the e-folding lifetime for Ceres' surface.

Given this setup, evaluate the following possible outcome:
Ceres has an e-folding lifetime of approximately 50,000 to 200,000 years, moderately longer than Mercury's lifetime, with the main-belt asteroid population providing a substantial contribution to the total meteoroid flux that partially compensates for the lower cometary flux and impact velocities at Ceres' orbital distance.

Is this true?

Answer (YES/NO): NO